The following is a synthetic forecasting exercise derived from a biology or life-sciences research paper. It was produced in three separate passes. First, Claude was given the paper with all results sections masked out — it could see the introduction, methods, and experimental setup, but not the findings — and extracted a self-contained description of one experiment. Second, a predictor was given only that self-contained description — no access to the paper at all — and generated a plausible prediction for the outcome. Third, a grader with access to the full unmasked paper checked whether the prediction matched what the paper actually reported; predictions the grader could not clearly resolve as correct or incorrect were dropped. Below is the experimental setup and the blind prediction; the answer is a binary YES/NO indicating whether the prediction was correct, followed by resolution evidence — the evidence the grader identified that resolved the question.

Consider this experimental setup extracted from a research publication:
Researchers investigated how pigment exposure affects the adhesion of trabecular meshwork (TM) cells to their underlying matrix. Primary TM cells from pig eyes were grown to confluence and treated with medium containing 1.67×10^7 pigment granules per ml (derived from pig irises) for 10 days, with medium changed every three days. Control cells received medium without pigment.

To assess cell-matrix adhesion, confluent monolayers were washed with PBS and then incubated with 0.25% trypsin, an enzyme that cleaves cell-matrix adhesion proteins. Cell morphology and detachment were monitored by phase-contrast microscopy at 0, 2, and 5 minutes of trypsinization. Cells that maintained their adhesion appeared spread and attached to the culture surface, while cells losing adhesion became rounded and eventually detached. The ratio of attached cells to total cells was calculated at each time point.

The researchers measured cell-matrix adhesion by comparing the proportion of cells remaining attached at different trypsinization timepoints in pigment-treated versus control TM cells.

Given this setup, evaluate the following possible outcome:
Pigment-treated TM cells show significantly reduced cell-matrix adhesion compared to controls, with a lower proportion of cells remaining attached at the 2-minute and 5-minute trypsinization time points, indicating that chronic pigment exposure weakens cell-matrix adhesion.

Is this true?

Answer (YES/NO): YES